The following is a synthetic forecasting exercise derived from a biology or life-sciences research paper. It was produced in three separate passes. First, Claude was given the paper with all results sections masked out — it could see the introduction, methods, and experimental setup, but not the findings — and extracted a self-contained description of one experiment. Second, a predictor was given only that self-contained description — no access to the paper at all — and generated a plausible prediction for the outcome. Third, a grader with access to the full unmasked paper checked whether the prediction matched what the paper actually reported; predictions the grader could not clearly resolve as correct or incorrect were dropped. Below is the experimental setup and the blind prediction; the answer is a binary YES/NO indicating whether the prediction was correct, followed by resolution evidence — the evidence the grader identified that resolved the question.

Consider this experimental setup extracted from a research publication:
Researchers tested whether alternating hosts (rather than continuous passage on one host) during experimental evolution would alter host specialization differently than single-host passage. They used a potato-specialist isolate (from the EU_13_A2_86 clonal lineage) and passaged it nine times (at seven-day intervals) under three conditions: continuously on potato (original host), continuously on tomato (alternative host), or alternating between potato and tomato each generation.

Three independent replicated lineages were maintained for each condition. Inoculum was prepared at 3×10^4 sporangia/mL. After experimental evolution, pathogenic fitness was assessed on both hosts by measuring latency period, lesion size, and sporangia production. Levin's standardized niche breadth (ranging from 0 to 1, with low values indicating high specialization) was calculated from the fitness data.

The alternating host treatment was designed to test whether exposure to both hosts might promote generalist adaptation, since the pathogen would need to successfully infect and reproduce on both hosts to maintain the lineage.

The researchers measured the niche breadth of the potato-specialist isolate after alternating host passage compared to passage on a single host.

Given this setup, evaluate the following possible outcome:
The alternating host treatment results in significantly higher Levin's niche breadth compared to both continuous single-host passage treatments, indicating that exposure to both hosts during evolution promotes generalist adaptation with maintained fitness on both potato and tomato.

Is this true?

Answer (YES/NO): NO